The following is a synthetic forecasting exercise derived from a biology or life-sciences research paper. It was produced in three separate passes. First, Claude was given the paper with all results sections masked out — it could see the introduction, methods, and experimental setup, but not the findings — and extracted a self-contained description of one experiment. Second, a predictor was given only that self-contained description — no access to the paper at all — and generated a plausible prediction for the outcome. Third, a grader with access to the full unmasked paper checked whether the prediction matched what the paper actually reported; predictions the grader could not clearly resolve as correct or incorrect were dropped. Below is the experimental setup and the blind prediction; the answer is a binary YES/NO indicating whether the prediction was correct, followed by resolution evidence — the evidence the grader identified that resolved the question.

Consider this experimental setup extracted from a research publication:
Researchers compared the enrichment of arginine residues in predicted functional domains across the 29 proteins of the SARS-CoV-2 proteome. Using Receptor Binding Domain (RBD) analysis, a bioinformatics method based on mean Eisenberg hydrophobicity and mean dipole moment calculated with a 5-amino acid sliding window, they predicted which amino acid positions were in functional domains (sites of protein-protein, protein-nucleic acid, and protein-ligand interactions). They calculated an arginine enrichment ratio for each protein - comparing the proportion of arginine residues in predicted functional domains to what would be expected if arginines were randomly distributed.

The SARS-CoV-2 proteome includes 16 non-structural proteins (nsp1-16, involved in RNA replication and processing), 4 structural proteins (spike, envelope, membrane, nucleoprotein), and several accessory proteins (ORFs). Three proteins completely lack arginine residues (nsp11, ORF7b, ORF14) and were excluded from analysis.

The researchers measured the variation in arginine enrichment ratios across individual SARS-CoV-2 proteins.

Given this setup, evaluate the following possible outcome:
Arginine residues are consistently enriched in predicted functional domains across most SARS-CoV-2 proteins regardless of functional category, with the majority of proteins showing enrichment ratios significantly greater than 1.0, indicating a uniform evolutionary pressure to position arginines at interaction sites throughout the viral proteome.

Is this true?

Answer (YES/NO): NO